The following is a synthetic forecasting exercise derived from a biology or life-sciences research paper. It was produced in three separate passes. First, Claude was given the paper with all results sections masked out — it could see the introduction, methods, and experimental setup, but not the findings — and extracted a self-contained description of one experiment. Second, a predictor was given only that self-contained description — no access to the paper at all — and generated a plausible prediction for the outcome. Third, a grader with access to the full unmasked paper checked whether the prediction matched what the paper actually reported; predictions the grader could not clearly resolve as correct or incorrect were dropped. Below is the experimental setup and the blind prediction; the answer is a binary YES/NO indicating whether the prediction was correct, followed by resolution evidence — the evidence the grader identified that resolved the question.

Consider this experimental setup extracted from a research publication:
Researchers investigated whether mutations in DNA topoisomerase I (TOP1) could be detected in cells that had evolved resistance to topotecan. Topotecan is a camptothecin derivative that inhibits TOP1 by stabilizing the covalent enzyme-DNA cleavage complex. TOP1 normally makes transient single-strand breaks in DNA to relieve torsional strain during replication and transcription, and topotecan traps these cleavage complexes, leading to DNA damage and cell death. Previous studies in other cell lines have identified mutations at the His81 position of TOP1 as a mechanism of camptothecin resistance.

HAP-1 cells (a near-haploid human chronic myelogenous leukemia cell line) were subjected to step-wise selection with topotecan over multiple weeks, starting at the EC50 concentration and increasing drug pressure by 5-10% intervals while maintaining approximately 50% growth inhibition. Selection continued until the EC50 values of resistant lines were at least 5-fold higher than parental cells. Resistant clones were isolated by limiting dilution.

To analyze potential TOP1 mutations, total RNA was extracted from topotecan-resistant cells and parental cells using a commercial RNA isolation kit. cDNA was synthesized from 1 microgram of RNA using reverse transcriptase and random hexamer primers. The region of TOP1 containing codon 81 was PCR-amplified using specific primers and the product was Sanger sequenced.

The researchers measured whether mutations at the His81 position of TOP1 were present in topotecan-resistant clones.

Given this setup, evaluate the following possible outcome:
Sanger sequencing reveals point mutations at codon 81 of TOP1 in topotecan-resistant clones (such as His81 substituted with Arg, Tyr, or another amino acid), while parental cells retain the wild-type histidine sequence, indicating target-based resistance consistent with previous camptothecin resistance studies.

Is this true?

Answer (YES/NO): NO